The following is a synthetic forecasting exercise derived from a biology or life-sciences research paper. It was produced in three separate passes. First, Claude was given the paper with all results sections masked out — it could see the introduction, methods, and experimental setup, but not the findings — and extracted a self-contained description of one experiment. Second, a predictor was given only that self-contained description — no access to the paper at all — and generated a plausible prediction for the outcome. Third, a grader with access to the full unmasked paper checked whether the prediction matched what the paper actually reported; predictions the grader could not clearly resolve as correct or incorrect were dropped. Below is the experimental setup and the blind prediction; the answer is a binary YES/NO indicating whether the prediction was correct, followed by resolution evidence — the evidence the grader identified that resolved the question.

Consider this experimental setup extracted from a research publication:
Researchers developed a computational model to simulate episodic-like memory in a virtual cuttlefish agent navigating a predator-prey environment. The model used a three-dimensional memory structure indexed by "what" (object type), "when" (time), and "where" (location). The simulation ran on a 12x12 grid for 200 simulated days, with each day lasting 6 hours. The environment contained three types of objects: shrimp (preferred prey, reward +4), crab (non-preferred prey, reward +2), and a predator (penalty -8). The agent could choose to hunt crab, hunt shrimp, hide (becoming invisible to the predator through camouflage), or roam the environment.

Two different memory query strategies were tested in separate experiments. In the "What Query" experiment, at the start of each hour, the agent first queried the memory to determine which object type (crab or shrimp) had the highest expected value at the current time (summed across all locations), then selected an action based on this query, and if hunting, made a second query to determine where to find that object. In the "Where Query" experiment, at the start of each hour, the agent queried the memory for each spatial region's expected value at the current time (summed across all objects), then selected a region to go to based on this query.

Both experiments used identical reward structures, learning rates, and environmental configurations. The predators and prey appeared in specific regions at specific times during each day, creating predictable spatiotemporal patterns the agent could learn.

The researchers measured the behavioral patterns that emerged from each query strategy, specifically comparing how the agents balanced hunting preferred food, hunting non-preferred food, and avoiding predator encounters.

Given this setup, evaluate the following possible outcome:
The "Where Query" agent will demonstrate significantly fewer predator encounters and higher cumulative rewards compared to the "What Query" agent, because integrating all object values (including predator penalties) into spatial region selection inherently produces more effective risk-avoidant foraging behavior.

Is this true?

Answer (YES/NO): NO